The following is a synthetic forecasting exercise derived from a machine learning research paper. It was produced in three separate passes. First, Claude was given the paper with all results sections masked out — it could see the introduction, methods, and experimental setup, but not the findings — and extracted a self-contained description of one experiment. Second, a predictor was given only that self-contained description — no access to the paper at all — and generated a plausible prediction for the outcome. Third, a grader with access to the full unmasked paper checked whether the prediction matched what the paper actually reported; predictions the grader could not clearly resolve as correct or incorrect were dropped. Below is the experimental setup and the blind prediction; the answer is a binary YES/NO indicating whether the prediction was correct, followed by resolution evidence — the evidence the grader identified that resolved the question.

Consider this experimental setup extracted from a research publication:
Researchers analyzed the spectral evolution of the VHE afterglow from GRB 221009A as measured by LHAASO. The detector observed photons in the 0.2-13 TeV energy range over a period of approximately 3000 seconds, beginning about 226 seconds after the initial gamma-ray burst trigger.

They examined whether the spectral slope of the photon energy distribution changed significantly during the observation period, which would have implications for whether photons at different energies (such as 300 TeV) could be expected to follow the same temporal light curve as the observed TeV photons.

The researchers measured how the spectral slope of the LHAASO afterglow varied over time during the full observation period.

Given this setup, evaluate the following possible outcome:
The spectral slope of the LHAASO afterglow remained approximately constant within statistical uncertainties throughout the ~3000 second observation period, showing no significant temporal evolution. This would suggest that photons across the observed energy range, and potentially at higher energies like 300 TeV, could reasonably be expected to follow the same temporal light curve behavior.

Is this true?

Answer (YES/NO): YES